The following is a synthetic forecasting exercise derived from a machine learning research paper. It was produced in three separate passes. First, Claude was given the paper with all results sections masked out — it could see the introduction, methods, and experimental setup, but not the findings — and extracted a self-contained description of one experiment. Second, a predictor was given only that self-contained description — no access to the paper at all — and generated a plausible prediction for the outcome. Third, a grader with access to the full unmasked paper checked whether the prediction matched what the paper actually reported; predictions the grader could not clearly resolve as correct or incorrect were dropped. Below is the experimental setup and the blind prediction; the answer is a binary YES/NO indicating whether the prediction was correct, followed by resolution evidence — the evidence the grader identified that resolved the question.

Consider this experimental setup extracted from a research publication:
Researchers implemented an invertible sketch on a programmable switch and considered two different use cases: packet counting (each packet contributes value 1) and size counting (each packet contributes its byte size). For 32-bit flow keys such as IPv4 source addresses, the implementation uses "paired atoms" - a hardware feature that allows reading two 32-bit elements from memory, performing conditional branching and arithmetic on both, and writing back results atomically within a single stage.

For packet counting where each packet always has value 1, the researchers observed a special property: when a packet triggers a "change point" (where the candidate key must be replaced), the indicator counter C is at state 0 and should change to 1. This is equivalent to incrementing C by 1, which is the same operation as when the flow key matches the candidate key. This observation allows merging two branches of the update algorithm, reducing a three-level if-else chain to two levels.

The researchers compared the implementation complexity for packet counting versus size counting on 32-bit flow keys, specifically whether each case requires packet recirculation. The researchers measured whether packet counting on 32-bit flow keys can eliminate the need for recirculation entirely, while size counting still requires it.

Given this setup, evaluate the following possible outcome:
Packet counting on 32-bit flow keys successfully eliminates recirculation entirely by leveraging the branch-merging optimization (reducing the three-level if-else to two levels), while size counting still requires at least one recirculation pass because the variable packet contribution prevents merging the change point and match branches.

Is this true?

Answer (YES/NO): YES